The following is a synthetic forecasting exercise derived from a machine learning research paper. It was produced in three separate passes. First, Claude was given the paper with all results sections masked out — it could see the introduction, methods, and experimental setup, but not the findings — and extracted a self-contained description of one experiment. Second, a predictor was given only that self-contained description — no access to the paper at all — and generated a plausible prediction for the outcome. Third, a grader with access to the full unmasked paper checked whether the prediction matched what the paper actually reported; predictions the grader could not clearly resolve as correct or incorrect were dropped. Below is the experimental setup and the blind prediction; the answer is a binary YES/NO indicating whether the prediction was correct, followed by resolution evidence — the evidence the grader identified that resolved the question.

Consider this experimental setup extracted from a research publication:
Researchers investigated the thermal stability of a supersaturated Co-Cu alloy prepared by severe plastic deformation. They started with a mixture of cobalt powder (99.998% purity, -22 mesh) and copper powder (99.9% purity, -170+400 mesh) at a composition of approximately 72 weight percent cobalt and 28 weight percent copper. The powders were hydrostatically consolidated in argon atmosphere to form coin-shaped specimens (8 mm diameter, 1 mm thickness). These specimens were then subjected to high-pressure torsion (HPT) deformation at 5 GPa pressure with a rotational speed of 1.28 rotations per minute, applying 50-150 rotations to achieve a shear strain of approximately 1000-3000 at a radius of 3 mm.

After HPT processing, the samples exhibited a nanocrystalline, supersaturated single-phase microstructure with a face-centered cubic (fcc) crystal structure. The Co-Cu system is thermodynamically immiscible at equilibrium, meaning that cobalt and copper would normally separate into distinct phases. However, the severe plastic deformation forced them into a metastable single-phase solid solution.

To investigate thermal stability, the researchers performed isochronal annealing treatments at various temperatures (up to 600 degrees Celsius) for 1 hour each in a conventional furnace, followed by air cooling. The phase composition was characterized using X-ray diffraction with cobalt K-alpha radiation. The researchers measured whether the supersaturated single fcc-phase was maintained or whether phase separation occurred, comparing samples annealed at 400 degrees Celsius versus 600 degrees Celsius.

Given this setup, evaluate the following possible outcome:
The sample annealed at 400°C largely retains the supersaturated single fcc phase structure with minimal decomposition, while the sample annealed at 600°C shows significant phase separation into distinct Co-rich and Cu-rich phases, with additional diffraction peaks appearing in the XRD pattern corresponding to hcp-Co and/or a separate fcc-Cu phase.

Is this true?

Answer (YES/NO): NO